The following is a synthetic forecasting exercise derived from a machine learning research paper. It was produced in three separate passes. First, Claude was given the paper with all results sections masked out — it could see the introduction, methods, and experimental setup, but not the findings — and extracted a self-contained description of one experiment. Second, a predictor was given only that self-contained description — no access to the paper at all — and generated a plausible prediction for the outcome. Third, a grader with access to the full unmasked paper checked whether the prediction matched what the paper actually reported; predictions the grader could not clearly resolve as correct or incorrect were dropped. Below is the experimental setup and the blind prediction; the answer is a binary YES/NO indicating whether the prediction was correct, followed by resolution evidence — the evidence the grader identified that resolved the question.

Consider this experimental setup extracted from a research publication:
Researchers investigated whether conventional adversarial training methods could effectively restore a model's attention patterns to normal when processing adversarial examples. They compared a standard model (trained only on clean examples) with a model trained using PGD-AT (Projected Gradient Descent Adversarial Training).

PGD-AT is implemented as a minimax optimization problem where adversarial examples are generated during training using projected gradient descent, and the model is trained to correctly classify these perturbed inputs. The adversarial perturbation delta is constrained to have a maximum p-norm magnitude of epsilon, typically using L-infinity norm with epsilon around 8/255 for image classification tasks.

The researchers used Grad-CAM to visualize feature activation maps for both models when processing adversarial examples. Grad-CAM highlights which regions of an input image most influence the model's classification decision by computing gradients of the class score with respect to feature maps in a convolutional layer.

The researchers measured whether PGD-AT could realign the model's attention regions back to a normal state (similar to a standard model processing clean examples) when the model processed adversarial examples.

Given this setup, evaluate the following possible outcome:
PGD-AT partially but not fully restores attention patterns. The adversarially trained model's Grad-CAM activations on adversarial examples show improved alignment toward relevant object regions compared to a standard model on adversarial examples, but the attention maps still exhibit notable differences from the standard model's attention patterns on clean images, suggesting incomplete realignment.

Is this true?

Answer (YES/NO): NO